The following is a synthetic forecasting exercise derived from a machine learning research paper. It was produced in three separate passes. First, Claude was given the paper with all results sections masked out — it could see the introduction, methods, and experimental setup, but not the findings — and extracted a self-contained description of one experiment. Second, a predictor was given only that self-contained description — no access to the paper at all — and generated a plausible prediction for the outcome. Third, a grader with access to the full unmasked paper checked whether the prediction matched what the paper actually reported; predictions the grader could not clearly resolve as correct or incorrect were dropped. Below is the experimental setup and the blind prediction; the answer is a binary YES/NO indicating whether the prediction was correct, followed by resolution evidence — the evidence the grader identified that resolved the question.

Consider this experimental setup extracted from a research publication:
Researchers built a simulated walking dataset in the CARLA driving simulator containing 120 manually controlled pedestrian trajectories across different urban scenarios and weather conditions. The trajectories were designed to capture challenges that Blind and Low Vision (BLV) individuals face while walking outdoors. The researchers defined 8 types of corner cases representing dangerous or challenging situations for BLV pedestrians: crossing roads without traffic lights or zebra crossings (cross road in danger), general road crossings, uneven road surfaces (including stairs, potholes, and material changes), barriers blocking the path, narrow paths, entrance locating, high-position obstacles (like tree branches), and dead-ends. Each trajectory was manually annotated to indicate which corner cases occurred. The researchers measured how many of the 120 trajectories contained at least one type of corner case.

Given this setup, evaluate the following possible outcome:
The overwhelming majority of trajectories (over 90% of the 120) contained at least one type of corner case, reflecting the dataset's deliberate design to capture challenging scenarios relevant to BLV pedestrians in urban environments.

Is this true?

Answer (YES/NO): NO